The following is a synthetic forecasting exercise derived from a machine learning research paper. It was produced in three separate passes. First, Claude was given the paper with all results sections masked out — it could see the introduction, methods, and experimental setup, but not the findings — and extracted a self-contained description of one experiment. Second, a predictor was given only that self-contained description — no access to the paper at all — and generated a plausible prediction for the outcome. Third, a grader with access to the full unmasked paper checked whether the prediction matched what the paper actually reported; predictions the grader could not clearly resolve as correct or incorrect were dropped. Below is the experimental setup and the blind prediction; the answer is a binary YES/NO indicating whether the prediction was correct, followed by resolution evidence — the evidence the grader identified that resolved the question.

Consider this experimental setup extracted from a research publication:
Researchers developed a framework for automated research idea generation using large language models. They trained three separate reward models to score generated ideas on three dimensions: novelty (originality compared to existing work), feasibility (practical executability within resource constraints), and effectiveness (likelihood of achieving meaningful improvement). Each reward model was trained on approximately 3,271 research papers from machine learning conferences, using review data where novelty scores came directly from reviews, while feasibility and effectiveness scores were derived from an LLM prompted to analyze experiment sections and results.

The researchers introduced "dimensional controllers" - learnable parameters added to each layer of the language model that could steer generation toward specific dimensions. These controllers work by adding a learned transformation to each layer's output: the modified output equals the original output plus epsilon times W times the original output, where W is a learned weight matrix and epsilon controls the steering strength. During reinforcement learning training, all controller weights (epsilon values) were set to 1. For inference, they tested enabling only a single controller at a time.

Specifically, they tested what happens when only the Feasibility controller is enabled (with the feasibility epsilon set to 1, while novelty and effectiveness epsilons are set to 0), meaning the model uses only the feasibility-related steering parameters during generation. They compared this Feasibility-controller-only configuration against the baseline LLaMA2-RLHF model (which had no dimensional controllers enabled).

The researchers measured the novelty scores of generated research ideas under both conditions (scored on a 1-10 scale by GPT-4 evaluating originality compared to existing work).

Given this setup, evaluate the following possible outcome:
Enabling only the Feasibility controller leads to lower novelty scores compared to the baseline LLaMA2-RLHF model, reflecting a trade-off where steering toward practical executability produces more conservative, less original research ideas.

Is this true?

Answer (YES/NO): YES